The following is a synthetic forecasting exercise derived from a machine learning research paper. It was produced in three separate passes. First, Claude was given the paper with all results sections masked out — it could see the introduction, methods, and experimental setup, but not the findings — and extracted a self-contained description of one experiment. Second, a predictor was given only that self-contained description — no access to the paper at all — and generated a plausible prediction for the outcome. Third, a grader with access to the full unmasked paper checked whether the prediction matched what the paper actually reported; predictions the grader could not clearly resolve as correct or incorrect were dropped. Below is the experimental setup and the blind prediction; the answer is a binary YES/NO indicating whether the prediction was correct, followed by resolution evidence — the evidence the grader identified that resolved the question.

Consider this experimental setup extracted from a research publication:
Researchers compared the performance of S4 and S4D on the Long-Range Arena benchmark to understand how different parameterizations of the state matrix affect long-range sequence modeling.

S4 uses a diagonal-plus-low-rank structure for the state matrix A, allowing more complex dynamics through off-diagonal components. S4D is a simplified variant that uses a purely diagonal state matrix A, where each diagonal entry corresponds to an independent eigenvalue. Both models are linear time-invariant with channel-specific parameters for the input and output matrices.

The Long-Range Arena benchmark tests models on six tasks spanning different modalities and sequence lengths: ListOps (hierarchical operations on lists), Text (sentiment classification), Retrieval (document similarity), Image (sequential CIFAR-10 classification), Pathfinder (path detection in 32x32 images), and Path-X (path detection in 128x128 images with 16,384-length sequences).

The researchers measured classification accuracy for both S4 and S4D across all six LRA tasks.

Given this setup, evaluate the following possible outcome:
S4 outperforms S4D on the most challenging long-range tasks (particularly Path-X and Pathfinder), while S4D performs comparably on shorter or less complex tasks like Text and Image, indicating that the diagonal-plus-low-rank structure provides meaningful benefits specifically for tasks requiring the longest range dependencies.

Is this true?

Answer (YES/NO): YES